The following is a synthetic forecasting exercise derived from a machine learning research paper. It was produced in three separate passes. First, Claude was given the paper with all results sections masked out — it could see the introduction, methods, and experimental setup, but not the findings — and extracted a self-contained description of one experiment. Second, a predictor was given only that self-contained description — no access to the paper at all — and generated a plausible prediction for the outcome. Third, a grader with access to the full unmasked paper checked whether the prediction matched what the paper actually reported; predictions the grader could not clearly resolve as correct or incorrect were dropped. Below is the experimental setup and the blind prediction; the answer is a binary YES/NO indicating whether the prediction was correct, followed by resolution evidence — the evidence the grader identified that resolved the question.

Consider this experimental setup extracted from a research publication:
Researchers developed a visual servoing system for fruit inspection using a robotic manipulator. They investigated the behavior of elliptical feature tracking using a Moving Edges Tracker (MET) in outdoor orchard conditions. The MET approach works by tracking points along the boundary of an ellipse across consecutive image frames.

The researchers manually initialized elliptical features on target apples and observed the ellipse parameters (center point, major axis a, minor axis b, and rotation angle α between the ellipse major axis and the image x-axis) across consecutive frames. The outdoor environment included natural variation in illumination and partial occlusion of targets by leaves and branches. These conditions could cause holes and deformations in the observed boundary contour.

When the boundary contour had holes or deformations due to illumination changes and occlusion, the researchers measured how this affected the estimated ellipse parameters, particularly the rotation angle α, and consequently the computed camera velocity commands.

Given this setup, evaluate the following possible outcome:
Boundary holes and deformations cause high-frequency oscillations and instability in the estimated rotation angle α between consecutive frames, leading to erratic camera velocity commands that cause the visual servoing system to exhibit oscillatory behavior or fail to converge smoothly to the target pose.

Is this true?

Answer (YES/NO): YES